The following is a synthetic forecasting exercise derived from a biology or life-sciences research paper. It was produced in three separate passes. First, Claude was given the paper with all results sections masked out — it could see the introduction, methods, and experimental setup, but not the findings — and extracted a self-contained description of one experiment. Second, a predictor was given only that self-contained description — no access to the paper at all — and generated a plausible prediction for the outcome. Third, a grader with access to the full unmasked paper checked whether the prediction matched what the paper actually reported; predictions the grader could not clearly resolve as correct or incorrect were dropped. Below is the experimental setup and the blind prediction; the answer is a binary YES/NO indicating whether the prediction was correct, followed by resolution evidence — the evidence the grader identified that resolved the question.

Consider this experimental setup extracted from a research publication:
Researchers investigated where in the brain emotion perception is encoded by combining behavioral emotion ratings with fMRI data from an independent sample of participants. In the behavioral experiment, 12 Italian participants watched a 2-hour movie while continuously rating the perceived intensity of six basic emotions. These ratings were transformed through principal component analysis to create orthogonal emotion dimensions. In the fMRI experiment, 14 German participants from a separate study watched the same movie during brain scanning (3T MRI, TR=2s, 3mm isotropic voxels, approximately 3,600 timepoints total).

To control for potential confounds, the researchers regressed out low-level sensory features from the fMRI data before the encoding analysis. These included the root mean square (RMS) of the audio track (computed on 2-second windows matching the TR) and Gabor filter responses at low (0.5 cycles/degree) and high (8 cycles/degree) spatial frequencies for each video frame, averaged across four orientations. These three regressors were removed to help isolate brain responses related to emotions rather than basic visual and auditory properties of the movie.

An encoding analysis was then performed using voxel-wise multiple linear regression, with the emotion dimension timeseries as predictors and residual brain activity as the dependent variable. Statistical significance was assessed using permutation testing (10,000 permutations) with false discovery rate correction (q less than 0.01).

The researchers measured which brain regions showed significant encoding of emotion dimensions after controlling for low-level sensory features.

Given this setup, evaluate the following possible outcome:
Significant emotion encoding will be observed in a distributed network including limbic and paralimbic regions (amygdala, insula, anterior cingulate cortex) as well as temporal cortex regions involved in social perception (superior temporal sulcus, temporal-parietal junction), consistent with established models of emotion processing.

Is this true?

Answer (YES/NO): NO